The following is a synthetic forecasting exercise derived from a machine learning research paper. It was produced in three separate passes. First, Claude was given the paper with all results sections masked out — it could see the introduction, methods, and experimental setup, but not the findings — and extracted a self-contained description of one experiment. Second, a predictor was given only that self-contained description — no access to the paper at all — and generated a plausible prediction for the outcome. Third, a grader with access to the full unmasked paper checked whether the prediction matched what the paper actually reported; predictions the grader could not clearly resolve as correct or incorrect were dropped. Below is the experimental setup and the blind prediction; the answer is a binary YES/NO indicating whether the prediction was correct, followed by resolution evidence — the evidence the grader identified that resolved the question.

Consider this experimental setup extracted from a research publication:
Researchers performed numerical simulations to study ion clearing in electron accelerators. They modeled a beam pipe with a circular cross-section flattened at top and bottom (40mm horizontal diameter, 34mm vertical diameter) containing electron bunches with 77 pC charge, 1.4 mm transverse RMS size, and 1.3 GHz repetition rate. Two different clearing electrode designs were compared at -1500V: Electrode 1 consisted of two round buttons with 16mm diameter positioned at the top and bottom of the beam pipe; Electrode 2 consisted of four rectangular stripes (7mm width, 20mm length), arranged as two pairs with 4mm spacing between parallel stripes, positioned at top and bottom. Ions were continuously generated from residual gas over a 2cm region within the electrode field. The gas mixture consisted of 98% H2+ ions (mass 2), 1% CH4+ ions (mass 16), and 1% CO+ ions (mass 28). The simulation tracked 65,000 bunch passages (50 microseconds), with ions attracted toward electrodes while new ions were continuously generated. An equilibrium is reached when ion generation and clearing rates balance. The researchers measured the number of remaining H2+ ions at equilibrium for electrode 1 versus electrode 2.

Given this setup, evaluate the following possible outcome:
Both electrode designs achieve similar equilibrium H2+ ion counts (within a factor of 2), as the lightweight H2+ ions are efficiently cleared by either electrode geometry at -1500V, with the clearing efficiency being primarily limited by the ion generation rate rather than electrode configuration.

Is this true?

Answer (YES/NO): YES